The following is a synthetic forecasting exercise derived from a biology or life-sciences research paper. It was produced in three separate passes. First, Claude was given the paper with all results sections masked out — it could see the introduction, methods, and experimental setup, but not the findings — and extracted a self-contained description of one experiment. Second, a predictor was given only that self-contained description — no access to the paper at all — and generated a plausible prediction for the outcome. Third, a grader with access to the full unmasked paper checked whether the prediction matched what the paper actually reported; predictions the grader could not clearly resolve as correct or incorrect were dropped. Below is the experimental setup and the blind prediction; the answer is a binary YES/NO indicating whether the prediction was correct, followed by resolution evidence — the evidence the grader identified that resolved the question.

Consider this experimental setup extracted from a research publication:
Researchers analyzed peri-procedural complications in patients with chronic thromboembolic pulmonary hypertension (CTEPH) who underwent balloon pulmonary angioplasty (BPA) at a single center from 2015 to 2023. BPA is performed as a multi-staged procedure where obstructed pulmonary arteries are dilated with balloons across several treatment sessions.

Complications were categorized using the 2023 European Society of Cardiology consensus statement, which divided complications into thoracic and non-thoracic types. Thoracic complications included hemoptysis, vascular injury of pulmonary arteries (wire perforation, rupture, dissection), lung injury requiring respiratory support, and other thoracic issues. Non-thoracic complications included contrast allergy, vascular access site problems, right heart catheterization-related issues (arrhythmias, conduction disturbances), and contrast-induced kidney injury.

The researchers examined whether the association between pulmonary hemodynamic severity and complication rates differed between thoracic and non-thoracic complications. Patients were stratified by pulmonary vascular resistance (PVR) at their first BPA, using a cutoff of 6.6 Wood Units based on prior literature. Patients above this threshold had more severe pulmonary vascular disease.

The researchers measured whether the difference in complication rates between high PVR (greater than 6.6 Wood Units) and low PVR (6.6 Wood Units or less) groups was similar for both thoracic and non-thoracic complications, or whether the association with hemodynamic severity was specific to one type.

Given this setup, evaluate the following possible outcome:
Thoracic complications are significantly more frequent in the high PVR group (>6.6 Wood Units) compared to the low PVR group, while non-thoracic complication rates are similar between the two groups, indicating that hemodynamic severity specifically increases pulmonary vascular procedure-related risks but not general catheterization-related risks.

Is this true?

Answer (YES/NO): NO